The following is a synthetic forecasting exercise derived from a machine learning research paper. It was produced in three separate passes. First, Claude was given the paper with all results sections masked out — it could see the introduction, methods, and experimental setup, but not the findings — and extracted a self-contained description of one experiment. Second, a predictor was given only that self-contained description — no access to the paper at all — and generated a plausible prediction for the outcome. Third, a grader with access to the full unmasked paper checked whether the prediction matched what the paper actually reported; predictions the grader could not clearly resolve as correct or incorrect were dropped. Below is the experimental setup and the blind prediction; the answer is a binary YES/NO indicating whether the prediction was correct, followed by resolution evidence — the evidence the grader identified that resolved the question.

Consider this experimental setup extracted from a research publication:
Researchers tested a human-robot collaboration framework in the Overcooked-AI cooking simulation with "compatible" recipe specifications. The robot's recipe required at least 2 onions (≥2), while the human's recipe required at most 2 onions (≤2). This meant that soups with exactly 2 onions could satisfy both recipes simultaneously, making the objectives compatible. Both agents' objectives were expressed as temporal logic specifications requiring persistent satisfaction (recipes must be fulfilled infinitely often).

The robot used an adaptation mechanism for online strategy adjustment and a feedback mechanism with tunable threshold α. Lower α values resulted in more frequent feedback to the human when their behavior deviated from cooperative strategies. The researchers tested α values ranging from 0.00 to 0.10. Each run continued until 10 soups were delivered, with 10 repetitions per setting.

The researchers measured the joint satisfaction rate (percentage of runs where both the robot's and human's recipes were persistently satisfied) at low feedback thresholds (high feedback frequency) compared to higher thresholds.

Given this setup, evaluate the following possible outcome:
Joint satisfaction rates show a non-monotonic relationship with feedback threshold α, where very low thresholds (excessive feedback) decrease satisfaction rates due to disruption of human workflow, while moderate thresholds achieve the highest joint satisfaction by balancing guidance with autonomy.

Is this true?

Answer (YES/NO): NO